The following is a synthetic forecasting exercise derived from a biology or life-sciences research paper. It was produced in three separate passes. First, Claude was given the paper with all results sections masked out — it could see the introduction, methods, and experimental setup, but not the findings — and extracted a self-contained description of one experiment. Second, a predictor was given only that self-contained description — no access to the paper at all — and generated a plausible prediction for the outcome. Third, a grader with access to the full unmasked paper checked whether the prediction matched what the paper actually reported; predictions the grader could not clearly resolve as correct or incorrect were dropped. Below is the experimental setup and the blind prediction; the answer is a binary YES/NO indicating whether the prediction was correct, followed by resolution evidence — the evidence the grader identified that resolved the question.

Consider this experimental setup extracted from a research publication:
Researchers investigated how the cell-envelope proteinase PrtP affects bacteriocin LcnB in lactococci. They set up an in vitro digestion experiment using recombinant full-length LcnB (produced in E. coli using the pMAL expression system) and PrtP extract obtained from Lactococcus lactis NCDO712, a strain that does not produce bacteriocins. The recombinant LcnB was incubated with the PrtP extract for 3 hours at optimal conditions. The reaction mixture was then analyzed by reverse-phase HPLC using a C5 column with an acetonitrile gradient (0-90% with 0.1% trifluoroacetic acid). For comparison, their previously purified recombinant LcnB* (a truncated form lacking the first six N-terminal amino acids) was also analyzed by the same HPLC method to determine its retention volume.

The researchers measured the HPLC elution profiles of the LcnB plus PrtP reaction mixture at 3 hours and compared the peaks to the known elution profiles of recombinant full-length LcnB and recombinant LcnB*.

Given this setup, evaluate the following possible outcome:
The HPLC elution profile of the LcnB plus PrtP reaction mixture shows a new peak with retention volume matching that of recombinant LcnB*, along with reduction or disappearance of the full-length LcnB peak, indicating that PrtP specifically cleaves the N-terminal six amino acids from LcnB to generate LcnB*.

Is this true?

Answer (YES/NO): YES